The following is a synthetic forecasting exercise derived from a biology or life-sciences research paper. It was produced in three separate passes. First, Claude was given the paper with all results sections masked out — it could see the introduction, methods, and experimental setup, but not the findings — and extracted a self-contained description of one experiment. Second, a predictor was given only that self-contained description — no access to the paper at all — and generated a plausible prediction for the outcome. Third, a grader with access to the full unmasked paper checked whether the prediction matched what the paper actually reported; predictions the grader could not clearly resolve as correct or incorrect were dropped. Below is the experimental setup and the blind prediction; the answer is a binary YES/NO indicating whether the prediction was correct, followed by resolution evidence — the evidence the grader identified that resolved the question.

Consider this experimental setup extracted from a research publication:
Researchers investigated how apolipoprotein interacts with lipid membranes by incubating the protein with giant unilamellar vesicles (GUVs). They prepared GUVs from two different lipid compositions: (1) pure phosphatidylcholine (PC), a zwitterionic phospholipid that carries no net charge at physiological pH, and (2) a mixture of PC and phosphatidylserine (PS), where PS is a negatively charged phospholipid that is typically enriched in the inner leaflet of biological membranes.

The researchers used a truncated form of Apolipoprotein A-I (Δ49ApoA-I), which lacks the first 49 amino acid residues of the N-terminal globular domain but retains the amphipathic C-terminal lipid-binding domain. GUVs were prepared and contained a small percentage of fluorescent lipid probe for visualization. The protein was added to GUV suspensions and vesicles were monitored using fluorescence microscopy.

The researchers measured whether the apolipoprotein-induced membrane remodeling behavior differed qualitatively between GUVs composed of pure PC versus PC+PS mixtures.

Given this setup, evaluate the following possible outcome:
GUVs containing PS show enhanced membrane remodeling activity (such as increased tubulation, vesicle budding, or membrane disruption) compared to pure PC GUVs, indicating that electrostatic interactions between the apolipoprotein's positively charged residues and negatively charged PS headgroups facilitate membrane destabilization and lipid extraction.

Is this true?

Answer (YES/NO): NO